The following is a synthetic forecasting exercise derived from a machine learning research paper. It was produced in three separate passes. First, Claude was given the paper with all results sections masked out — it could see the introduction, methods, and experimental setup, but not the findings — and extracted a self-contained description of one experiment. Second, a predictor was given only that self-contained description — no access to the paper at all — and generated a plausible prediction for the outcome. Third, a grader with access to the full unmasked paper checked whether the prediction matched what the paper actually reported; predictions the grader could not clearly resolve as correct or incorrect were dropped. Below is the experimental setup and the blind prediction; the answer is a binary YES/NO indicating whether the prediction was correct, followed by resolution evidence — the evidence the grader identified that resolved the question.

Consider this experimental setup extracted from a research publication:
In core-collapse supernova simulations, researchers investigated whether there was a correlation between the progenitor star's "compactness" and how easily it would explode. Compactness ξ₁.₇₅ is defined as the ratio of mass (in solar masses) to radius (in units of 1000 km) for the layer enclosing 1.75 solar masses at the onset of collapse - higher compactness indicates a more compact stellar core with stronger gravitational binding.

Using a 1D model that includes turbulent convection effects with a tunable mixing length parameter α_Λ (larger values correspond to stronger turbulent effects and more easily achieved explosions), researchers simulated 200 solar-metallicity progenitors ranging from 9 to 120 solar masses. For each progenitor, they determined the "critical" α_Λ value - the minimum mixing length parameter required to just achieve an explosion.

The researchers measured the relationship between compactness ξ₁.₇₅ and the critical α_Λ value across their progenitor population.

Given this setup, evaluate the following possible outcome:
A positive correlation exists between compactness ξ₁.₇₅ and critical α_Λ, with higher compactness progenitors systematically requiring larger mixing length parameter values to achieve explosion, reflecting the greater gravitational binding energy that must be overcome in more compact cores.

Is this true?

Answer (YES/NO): NO